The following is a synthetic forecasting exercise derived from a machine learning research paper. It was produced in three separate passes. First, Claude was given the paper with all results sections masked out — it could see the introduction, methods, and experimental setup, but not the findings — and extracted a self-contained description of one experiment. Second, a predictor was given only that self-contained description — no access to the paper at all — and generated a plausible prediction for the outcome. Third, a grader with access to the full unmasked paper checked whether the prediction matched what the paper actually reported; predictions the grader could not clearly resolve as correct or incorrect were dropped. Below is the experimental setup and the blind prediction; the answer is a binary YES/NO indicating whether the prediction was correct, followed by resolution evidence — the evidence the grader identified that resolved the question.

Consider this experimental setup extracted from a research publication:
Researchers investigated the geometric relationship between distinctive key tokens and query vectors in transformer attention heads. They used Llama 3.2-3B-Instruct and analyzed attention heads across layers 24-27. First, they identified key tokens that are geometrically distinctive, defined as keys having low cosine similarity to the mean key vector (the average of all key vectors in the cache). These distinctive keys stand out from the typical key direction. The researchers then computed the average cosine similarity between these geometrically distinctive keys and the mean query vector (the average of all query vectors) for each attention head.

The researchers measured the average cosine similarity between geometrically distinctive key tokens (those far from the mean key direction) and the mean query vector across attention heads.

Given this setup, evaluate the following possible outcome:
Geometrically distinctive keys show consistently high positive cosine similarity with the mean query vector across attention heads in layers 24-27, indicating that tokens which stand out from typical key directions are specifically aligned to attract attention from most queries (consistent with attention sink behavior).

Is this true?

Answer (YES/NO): YES